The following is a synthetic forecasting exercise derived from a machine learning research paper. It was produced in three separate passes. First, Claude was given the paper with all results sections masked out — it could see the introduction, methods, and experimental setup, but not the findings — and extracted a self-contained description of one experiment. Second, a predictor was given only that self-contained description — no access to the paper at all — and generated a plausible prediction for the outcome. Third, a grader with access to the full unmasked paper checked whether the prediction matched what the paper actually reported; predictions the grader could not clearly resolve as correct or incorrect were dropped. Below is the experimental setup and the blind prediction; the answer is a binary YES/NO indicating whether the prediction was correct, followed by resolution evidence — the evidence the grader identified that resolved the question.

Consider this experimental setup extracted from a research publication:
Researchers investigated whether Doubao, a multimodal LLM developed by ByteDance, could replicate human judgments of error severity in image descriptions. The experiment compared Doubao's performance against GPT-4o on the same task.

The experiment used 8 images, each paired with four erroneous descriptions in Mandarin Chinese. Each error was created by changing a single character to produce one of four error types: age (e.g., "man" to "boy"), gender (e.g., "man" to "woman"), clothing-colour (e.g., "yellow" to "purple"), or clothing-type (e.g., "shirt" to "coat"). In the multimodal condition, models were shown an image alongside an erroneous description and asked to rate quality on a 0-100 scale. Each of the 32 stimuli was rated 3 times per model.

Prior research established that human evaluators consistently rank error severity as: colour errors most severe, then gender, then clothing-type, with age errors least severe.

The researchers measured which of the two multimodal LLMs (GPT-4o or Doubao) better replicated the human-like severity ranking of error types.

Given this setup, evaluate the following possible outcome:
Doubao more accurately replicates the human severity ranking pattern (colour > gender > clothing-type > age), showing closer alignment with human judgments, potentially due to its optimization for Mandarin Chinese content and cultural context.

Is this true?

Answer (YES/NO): NO